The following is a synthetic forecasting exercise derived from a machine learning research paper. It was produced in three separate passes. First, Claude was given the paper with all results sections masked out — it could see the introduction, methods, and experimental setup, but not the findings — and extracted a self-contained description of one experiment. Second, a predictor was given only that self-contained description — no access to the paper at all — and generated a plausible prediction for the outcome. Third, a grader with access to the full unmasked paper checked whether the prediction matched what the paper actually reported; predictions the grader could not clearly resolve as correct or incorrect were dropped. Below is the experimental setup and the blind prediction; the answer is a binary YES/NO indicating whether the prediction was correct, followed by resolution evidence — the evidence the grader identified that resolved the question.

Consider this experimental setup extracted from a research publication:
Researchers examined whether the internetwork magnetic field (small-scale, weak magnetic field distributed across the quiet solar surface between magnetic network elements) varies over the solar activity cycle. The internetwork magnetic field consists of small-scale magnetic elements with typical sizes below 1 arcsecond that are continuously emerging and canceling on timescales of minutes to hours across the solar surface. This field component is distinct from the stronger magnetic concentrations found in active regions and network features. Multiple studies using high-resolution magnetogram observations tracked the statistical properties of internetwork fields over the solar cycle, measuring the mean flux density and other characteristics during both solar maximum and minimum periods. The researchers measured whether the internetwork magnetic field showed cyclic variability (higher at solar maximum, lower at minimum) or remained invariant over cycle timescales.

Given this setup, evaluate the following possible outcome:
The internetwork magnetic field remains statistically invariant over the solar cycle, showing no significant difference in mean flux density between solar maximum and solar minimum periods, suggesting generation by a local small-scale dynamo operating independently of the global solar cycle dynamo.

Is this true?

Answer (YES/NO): YES